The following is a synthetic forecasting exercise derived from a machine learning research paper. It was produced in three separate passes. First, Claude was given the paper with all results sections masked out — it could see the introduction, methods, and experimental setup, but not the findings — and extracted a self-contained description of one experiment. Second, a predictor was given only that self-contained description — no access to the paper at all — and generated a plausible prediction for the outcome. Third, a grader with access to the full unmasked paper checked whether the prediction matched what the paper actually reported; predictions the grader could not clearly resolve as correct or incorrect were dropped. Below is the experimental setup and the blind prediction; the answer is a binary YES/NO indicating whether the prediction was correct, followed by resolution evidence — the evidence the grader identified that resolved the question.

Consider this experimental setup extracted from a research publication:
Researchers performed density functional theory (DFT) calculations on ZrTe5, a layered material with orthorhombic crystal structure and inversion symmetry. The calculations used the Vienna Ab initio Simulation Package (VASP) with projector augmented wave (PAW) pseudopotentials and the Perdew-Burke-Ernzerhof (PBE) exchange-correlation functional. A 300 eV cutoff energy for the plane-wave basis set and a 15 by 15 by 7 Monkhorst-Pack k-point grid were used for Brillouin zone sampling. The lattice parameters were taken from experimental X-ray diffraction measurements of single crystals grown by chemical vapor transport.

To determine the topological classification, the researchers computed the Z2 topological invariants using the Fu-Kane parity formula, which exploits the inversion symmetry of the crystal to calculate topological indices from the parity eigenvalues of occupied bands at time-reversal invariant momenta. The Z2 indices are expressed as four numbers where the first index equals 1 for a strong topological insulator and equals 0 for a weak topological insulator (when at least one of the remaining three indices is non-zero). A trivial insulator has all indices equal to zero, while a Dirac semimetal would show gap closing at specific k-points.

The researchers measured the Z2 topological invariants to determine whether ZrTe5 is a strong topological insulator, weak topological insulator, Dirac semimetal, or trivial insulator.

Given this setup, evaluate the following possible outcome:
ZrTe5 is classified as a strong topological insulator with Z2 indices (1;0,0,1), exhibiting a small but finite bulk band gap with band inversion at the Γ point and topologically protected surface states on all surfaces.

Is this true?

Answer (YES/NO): NO